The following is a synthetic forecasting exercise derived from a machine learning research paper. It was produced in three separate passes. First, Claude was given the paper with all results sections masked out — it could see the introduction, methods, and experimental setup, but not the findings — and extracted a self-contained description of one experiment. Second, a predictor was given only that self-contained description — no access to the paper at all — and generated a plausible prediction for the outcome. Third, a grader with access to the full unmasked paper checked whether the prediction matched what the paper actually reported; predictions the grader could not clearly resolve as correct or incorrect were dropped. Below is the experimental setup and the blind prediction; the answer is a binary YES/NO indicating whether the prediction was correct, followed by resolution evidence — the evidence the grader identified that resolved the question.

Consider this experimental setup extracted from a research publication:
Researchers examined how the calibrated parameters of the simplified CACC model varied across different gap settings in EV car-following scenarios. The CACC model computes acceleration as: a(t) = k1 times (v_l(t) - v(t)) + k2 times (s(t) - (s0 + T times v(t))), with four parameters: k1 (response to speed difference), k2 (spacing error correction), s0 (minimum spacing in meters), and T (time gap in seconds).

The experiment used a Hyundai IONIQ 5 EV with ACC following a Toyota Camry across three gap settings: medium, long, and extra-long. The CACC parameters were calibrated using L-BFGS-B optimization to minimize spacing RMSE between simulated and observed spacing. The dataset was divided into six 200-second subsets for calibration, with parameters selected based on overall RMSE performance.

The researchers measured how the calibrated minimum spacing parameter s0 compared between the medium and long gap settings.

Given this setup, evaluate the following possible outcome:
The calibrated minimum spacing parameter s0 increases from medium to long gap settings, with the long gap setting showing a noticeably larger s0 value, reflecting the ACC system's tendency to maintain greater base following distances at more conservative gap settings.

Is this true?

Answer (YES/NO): YES